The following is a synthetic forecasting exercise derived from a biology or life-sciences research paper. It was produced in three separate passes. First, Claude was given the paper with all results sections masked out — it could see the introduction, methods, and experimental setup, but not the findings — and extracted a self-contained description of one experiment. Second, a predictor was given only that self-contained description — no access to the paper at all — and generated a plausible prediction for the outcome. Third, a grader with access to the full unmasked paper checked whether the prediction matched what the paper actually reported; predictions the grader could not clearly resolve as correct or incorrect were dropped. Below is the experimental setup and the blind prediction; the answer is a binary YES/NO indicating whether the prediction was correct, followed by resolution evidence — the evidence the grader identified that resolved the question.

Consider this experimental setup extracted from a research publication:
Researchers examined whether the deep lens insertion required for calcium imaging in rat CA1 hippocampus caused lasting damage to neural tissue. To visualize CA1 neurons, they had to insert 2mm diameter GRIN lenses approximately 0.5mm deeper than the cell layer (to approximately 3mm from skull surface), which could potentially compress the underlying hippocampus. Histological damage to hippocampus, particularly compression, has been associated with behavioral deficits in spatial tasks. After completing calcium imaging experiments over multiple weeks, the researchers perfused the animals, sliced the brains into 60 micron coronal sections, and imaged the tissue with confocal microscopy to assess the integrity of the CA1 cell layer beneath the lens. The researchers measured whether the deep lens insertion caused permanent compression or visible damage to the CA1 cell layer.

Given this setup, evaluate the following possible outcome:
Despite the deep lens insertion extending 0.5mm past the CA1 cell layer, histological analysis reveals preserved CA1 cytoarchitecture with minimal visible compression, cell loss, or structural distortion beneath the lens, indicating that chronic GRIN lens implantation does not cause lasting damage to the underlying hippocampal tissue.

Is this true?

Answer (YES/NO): YES